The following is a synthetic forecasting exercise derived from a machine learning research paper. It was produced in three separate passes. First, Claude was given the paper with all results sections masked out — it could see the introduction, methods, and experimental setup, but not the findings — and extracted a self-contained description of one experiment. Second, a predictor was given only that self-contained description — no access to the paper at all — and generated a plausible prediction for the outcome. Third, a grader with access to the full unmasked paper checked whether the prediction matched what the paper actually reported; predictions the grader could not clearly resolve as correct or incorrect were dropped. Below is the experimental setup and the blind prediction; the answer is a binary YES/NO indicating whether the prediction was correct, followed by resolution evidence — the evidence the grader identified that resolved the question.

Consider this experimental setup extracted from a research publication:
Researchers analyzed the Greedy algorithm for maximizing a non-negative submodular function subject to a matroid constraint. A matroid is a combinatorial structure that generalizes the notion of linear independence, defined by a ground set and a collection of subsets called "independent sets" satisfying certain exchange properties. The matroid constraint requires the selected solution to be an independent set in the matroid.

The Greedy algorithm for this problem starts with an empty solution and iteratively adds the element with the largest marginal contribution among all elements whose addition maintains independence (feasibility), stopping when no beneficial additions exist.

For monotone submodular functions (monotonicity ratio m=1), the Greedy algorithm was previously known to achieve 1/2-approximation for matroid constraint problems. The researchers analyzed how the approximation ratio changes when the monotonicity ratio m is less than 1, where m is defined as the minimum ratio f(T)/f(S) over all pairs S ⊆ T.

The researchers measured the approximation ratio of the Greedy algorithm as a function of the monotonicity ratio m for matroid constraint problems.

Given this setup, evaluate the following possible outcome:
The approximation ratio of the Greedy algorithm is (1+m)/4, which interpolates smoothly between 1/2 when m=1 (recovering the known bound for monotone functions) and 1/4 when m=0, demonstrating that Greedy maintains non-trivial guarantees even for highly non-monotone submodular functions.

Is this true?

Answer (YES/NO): NO